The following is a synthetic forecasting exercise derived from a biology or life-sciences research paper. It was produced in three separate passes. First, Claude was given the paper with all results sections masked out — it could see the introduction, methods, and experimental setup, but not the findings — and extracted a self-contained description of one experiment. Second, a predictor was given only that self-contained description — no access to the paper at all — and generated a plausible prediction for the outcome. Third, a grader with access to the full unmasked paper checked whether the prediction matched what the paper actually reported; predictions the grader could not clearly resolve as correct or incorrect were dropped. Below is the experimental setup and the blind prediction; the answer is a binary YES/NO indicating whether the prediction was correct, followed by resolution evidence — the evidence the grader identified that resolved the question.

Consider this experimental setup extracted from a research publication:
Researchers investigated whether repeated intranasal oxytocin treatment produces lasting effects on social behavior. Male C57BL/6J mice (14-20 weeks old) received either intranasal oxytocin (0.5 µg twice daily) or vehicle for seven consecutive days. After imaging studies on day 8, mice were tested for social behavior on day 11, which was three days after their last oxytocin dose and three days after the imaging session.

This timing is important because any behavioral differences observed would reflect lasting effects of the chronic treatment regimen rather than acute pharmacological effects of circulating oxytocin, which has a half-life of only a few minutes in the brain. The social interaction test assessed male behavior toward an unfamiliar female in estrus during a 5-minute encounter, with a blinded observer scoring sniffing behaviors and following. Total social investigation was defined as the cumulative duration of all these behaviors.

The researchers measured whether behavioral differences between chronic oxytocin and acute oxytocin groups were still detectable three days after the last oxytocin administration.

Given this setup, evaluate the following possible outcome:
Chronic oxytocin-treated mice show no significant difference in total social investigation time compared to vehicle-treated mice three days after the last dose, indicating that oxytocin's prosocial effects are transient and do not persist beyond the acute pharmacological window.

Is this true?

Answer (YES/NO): NO